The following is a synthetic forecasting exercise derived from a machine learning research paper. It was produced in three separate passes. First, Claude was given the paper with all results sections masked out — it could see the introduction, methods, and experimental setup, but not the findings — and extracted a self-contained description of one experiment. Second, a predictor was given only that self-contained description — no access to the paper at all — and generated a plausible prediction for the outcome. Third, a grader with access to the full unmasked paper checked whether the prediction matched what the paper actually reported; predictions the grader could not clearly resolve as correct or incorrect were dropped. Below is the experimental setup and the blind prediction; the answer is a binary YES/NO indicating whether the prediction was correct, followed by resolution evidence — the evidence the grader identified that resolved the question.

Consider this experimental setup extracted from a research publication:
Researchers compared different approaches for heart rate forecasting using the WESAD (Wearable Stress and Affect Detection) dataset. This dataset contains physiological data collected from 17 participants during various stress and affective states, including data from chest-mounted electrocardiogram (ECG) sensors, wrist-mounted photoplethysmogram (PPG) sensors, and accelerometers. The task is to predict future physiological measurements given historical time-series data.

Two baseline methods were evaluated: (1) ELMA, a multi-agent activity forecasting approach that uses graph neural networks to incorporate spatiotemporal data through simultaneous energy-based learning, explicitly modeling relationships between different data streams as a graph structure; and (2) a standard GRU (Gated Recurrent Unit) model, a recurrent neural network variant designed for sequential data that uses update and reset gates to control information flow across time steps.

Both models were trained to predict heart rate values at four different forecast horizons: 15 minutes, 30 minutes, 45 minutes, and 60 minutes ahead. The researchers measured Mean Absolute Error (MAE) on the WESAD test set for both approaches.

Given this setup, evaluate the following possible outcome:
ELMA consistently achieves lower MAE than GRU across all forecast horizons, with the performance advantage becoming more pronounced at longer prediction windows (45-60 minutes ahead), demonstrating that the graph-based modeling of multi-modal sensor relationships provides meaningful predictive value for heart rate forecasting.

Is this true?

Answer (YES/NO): NO